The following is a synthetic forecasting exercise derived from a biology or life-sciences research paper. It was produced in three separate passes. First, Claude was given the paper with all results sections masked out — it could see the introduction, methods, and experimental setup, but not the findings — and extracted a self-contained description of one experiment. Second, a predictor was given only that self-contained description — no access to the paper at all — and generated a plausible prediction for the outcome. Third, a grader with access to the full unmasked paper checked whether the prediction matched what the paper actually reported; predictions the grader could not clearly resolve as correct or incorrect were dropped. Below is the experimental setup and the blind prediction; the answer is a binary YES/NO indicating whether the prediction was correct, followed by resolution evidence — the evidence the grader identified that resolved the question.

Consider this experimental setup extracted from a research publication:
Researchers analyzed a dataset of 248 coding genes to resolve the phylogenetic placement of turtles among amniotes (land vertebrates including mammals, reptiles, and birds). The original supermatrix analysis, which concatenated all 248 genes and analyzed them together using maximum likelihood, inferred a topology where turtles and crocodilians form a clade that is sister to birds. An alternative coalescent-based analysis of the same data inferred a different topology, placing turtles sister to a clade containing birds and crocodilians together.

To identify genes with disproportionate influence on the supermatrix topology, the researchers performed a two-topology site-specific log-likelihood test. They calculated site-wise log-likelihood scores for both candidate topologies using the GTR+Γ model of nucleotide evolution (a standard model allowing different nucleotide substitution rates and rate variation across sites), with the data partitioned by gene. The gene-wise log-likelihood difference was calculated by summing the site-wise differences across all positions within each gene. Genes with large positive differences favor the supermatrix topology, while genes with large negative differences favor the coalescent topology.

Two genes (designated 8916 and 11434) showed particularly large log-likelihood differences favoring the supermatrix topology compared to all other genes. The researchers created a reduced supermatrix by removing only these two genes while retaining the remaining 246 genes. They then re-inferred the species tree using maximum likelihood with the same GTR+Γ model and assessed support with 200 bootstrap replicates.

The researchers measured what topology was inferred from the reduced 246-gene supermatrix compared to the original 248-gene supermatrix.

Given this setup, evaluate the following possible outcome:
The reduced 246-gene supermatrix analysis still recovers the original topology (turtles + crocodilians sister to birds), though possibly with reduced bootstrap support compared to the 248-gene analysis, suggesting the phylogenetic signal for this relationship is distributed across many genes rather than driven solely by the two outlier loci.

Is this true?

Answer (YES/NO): NO